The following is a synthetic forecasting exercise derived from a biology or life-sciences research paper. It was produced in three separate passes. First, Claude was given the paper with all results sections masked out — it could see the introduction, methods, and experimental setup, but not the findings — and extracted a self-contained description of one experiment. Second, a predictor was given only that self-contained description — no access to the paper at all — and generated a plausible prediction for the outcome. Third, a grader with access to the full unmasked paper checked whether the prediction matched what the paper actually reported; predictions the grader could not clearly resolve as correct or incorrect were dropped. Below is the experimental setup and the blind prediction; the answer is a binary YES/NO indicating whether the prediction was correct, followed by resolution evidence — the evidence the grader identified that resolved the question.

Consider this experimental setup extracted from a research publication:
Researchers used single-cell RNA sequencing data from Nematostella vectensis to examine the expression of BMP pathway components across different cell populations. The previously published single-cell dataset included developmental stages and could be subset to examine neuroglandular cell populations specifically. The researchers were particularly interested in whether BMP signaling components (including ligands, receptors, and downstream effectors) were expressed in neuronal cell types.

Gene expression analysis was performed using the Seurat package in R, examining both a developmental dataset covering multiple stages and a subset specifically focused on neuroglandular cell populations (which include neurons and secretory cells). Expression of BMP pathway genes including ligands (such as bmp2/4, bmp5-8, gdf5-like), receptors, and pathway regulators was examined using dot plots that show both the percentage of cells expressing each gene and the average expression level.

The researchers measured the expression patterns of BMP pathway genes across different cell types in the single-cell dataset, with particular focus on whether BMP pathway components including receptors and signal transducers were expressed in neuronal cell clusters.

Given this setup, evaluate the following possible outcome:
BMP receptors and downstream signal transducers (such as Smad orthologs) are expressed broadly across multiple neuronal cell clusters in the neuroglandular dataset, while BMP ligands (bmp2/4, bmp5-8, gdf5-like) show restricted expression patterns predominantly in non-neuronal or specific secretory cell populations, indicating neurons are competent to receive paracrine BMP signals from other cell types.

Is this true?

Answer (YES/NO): NO